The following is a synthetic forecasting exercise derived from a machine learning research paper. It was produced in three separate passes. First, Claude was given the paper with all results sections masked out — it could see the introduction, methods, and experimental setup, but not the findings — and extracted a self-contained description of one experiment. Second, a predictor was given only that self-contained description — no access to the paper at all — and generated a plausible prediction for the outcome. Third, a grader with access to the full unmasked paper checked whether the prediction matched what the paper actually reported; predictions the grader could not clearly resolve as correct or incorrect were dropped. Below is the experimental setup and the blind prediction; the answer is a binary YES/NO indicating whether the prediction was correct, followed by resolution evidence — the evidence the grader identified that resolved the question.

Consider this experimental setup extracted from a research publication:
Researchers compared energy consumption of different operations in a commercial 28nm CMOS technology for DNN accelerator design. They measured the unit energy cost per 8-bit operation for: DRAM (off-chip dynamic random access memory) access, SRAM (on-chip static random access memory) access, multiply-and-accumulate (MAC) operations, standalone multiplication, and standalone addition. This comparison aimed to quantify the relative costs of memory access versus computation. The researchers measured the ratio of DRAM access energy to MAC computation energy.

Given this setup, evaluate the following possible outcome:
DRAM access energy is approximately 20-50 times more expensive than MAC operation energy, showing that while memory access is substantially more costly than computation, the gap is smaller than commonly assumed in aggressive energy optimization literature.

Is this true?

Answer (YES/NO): NO